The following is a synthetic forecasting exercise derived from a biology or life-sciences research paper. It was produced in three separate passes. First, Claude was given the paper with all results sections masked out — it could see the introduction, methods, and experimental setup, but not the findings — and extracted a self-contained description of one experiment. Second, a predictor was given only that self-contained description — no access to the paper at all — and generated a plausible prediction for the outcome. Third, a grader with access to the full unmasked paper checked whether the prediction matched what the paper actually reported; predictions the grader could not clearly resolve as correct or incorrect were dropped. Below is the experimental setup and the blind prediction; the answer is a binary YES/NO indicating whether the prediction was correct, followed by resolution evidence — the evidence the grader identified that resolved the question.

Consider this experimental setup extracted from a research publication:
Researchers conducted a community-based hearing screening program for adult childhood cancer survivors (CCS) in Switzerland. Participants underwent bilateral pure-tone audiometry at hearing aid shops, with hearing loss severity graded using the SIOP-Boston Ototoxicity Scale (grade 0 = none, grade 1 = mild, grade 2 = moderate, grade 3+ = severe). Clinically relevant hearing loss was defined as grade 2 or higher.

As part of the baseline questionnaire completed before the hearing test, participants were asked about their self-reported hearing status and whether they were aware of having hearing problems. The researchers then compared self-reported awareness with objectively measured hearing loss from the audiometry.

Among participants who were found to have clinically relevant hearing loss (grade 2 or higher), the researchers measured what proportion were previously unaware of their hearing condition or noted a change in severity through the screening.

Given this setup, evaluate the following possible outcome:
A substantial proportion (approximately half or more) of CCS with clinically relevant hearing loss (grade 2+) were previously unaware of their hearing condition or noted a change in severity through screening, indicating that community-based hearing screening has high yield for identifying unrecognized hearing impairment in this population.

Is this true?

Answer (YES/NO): NO